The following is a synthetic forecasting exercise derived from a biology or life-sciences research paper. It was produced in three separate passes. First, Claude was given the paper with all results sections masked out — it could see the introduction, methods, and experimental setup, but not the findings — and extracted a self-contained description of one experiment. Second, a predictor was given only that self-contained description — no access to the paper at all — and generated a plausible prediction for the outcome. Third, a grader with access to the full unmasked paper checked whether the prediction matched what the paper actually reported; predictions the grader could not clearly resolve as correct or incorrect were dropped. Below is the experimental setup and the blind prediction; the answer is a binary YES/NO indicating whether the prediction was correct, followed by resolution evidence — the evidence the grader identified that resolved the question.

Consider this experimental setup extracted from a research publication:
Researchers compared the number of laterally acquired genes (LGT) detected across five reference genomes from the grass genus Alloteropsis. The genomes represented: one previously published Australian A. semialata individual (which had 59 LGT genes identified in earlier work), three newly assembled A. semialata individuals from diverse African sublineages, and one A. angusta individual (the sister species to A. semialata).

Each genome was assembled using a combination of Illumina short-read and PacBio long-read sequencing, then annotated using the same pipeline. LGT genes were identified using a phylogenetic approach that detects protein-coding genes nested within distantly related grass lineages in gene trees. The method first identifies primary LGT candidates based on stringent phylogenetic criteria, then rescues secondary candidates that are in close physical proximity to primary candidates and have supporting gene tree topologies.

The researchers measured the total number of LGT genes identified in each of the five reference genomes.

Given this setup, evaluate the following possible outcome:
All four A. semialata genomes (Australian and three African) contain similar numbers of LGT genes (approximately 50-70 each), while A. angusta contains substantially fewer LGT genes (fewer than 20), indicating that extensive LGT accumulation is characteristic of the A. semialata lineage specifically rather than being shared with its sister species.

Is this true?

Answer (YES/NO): NO